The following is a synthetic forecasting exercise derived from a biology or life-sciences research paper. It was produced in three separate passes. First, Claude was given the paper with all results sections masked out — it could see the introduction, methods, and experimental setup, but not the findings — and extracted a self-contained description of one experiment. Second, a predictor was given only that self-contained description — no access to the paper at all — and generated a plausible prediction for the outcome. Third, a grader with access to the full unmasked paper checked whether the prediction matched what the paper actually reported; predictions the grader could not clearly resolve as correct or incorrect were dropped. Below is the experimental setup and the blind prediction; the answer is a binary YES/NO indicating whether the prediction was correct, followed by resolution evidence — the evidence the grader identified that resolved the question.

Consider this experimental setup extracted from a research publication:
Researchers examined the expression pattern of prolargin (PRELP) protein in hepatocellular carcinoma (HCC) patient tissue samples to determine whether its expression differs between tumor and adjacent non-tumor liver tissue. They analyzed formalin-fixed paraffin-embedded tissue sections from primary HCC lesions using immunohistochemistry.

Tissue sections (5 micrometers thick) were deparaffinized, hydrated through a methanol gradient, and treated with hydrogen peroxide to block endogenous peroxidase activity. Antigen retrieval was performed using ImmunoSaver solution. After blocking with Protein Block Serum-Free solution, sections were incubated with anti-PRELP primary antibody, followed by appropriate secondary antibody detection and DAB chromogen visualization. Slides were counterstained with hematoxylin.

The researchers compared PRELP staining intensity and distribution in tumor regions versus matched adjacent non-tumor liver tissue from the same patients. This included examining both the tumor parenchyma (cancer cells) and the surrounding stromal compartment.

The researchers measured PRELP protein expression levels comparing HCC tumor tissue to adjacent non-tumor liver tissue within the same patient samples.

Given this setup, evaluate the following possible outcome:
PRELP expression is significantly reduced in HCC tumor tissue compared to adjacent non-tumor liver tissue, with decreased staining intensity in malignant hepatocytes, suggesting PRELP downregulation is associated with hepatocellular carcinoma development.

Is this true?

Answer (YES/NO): NO